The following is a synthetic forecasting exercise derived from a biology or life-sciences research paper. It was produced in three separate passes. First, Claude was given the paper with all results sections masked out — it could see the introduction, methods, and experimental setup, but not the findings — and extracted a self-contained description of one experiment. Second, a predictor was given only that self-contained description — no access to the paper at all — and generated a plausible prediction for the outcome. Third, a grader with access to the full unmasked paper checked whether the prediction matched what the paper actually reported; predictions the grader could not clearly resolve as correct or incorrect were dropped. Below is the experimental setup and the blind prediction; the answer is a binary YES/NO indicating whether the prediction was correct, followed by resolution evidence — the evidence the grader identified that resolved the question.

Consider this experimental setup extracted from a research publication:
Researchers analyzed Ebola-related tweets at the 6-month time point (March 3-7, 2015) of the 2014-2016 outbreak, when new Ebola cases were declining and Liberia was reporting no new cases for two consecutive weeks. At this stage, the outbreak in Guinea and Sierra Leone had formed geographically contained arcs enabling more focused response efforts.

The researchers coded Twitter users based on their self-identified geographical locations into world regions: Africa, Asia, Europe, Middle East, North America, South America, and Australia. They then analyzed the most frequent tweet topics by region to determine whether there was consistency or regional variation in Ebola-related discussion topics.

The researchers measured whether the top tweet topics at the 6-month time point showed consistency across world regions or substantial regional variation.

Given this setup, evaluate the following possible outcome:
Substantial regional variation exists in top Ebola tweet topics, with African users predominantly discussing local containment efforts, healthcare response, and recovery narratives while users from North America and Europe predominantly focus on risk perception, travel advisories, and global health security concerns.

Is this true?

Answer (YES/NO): NO